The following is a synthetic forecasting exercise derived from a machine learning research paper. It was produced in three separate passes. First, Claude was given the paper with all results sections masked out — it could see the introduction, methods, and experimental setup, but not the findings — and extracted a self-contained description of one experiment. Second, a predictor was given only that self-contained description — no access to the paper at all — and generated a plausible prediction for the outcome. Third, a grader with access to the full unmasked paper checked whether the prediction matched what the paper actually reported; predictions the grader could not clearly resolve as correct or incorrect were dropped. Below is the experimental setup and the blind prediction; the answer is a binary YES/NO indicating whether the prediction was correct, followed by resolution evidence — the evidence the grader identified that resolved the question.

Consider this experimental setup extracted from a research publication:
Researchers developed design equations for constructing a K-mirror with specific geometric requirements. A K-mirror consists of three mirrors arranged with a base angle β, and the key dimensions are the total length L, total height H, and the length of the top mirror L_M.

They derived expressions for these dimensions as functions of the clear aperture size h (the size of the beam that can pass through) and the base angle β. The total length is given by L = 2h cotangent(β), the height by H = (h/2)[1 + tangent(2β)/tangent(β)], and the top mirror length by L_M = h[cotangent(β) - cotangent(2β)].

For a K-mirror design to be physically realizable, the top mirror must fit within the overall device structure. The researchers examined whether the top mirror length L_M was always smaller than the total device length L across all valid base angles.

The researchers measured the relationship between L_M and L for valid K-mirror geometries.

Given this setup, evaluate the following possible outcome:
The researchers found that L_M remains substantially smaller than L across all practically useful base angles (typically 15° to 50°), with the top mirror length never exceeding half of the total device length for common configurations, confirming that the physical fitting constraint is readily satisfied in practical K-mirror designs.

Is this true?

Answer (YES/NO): NO